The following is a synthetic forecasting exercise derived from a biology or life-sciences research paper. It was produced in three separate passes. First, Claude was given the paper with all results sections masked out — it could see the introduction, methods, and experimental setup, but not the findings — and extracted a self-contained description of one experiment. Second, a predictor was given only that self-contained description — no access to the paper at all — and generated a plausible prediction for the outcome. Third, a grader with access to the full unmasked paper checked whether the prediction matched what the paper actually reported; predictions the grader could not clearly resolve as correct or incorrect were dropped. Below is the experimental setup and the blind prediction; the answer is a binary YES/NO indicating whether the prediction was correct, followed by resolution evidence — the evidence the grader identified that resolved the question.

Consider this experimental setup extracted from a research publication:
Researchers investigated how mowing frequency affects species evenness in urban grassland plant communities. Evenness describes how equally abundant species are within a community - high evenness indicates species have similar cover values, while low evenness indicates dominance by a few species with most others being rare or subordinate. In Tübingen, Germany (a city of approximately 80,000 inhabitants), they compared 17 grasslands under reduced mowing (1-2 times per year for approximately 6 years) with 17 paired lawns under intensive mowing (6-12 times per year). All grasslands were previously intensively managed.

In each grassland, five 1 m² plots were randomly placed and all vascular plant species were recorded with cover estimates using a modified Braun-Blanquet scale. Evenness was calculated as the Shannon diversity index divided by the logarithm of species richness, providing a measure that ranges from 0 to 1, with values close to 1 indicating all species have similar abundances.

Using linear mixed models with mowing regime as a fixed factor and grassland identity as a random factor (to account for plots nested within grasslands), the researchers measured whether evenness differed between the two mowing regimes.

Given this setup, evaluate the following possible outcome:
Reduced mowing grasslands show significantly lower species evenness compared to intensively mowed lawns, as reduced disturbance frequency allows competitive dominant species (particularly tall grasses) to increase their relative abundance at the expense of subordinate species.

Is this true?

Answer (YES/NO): NO